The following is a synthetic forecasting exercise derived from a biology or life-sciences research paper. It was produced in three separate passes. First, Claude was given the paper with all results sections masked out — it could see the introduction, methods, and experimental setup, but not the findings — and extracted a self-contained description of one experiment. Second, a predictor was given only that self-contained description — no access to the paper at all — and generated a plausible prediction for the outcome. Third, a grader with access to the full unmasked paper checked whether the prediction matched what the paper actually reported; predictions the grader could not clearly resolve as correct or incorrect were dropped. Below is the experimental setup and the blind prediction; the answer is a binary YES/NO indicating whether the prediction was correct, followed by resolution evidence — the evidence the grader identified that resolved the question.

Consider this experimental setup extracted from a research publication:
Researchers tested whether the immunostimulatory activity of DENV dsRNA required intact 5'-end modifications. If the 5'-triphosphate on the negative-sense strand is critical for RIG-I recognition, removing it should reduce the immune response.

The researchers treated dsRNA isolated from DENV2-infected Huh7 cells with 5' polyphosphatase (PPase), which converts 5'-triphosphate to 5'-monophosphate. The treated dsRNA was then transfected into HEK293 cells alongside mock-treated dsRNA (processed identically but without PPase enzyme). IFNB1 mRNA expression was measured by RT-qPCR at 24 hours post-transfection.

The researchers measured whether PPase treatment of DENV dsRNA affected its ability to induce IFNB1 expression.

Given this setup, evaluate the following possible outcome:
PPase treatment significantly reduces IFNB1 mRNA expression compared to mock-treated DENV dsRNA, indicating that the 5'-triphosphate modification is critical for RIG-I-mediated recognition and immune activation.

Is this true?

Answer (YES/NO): YES